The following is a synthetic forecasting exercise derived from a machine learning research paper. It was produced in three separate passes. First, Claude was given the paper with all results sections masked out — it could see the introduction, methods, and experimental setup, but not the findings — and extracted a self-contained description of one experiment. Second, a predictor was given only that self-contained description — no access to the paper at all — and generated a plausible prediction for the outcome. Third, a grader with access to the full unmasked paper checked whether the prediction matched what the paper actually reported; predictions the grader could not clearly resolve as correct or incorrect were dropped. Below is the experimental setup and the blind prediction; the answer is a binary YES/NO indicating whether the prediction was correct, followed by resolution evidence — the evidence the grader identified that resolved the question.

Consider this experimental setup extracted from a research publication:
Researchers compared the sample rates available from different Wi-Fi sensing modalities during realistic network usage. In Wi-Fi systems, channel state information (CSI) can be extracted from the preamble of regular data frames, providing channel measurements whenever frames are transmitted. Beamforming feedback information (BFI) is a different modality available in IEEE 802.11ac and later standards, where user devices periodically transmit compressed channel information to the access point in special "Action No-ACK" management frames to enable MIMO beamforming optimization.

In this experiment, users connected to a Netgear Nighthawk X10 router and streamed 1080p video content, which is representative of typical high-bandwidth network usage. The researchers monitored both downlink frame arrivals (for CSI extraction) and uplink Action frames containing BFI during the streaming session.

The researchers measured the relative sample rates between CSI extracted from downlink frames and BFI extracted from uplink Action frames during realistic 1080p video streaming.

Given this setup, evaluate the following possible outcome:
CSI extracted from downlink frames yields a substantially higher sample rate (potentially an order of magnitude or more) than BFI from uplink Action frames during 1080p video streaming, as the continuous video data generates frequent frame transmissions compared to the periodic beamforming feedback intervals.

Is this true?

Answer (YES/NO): YES